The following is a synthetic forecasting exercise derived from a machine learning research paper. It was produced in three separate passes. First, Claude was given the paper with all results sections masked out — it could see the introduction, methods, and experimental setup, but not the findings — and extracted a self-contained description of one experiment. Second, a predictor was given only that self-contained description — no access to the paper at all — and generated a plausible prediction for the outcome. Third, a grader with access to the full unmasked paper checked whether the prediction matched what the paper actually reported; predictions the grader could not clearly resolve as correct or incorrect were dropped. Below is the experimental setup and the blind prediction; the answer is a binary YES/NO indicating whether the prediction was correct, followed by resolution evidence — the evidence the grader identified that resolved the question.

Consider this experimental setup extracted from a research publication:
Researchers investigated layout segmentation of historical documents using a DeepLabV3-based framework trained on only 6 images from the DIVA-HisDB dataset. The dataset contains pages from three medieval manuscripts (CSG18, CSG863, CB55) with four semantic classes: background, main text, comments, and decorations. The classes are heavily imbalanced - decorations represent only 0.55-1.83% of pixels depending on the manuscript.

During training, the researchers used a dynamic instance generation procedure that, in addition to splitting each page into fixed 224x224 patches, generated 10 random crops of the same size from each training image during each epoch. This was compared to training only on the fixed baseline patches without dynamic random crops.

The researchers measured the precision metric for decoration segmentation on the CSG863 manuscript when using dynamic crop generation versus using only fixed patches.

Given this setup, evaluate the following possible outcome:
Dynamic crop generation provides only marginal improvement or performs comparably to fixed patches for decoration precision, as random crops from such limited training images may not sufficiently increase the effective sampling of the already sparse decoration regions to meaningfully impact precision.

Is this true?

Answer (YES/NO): NO